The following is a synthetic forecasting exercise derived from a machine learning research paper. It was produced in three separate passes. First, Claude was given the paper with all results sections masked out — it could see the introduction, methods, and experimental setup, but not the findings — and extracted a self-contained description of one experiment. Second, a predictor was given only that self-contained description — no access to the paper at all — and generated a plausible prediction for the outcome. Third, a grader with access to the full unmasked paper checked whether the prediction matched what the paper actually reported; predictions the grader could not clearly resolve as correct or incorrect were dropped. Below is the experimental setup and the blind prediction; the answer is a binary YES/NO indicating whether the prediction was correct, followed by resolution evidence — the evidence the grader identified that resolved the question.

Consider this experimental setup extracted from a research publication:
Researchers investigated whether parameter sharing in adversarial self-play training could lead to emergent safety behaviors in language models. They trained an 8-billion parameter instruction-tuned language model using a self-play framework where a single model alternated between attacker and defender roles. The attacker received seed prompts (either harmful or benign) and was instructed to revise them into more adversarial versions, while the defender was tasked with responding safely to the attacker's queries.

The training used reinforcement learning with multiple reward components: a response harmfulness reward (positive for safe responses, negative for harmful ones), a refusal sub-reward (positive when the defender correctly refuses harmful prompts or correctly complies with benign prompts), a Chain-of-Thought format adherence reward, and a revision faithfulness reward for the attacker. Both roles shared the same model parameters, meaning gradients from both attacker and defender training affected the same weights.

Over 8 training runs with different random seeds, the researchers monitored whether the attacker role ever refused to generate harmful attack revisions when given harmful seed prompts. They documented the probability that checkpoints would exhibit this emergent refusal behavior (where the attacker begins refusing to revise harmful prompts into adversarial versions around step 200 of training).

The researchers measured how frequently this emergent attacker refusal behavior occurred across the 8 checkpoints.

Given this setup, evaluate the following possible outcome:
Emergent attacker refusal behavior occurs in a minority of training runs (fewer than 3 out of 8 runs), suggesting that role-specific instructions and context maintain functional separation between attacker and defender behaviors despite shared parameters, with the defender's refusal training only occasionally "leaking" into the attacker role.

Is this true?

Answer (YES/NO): YES